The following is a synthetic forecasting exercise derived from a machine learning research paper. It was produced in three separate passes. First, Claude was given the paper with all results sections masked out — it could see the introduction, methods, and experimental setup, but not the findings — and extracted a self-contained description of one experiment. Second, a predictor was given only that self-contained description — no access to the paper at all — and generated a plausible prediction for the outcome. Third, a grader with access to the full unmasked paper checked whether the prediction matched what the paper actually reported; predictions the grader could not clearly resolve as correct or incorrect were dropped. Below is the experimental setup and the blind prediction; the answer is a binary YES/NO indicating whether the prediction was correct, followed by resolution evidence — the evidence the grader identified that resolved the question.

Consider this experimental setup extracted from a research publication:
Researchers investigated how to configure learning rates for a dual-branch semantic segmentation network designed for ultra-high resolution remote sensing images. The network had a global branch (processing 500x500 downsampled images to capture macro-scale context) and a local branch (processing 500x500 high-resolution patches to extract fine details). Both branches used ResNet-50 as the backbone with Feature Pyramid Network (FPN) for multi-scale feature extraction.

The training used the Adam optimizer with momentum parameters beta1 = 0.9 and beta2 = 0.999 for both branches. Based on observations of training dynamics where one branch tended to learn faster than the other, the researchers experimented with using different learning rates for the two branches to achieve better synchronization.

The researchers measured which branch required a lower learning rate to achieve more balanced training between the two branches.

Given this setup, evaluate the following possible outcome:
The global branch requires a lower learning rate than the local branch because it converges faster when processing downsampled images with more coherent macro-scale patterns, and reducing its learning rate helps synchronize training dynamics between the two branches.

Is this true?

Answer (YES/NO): NO